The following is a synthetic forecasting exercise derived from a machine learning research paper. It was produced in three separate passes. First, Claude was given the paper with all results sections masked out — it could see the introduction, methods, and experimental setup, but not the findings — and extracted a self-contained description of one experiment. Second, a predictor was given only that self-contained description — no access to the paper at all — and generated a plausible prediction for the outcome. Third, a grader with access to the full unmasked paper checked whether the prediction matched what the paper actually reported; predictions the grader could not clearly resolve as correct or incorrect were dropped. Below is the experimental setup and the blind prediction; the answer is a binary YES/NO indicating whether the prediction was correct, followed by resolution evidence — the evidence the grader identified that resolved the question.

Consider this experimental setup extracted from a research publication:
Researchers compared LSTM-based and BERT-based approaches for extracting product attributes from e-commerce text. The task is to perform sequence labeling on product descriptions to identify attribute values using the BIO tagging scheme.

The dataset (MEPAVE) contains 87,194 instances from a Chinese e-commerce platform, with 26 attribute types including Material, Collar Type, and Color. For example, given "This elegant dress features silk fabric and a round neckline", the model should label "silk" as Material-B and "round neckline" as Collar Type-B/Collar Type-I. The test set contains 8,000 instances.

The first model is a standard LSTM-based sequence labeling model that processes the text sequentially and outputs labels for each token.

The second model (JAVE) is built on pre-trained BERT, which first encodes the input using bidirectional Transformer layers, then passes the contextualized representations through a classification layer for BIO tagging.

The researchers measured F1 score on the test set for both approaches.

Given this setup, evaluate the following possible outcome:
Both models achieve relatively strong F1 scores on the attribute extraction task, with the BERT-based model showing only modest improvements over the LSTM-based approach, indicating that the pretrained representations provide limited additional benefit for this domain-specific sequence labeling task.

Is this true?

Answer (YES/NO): YES